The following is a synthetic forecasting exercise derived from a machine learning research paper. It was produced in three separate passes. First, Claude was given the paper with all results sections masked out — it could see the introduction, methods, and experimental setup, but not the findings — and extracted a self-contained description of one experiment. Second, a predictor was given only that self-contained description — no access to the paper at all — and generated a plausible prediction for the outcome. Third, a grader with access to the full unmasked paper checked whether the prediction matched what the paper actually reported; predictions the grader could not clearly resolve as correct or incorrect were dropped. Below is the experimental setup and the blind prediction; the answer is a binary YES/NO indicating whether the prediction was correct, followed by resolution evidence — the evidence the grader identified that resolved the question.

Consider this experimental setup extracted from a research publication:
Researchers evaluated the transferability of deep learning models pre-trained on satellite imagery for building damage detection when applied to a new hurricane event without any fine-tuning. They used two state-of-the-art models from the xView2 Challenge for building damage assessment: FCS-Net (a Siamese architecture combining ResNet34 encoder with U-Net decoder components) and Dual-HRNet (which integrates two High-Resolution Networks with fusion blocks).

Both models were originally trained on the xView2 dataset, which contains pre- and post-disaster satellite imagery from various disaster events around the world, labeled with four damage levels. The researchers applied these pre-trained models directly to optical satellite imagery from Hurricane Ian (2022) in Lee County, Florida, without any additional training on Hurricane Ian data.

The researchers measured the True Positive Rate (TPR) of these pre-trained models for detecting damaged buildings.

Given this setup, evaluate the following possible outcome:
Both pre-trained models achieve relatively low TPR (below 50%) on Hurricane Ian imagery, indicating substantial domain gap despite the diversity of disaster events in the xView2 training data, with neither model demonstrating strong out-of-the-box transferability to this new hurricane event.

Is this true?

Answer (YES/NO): YES